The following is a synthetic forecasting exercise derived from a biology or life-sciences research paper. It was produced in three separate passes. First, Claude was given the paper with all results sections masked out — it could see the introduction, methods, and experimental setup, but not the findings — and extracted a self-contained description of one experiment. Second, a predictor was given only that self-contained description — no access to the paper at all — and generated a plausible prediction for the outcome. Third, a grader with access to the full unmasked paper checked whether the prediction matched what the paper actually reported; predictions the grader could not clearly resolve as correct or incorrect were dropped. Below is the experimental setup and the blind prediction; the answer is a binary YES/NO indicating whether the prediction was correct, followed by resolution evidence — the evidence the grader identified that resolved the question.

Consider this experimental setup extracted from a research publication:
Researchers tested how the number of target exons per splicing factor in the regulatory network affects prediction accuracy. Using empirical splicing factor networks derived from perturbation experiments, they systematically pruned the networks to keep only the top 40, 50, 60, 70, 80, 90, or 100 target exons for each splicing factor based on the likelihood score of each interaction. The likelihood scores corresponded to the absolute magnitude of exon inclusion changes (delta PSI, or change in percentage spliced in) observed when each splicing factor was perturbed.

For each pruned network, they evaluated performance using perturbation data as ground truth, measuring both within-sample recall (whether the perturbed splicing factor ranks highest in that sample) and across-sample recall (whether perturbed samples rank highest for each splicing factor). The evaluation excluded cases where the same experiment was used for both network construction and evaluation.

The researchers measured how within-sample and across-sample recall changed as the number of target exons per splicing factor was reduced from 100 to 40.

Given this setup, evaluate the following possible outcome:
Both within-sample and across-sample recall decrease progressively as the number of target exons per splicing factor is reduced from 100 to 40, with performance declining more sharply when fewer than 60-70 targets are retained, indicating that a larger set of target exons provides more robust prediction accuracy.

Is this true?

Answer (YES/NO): NO